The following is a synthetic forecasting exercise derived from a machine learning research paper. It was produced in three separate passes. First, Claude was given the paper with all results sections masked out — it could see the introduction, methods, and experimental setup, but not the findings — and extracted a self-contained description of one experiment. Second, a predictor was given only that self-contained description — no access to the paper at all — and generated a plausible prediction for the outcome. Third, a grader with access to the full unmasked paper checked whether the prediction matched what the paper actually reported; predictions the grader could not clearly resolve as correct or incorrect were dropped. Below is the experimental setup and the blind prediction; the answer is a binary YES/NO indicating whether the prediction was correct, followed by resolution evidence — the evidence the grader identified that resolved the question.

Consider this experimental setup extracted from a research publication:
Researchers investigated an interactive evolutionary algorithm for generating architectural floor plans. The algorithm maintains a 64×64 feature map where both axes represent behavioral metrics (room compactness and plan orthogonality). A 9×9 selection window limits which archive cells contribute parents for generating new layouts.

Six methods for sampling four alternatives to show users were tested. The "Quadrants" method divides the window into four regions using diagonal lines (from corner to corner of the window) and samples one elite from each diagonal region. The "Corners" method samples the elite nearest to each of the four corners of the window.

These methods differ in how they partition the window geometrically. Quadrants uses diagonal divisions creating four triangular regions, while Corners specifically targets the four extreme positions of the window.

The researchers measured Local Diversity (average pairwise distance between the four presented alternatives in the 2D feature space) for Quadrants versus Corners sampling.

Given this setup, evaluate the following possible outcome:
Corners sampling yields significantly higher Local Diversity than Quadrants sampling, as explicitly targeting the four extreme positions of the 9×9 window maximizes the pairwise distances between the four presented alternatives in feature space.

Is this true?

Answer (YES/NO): YES